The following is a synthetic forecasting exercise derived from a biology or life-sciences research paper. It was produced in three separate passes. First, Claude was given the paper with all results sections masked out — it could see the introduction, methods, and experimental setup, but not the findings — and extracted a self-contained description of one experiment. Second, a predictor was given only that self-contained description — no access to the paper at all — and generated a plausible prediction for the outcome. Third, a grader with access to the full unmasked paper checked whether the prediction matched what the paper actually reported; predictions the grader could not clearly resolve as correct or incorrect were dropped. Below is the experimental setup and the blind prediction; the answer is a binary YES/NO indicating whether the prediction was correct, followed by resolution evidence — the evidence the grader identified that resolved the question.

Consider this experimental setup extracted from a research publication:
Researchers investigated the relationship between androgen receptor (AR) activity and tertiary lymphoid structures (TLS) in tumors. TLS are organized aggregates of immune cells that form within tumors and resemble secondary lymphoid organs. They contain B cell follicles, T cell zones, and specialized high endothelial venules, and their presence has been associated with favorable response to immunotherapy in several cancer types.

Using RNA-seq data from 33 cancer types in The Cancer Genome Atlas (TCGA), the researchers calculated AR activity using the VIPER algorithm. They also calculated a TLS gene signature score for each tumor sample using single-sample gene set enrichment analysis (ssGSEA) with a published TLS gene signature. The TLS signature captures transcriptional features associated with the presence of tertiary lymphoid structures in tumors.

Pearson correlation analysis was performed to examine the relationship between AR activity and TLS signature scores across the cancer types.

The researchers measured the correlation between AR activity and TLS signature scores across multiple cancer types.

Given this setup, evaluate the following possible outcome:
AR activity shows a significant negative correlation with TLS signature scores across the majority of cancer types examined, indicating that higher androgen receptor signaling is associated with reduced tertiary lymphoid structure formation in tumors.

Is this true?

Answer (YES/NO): YES